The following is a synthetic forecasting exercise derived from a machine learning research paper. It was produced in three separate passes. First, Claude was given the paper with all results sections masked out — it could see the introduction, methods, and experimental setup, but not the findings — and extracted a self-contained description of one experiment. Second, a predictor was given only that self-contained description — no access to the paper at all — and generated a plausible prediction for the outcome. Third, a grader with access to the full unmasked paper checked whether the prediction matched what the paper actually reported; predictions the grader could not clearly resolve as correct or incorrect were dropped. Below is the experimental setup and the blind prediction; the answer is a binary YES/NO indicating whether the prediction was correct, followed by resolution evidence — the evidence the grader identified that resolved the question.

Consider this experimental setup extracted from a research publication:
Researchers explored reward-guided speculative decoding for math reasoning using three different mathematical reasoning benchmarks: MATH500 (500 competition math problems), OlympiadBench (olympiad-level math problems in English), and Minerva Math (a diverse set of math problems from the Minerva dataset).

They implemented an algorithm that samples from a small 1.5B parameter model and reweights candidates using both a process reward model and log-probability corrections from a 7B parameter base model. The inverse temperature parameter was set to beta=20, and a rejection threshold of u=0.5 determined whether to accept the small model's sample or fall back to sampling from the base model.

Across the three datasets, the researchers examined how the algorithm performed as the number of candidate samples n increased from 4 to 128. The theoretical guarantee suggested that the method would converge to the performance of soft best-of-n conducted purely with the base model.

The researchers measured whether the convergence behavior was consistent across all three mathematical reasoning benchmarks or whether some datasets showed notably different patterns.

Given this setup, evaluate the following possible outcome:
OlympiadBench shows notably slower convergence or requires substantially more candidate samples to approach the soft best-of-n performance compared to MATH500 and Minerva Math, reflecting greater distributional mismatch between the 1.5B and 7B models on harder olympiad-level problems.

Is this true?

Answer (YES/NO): NO